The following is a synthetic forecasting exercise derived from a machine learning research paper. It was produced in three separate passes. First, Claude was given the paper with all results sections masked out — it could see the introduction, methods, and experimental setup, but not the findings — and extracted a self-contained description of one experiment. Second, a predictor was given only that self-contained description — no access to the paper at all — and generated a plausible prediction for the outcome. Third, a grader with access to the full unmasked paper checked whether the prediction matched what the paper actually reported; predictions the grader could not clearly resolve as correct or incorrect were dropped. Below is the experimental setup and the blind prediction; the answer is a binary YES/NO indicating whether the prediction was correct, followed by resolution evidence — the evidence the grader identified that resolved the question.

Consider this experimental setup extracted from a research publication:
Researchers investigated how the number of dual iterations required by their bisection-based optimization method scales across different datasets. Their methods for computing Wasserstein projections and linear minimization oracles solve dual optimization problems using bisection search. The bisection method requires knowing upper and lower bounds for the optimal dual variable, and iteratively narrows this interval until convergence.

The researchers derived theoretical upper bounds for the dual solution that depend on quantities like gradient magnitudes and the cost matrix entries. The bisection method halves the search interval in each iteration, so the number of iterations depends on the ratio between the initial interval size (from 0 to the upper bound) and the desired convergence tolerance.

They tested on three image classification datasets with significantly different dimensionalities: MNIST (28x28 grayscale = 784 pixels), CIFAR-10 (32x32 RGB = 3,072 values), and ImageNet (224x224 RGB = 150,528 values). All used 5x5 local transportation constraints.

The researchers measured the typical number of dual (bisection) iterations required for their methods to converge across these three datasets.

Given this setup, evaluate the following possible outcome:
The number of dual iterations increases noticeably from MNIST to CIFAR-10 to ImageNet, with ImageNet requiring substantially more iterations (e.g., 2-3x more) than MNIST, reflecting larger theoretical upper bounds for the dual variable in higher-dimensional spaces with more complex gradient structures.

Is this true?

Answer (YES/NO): NO